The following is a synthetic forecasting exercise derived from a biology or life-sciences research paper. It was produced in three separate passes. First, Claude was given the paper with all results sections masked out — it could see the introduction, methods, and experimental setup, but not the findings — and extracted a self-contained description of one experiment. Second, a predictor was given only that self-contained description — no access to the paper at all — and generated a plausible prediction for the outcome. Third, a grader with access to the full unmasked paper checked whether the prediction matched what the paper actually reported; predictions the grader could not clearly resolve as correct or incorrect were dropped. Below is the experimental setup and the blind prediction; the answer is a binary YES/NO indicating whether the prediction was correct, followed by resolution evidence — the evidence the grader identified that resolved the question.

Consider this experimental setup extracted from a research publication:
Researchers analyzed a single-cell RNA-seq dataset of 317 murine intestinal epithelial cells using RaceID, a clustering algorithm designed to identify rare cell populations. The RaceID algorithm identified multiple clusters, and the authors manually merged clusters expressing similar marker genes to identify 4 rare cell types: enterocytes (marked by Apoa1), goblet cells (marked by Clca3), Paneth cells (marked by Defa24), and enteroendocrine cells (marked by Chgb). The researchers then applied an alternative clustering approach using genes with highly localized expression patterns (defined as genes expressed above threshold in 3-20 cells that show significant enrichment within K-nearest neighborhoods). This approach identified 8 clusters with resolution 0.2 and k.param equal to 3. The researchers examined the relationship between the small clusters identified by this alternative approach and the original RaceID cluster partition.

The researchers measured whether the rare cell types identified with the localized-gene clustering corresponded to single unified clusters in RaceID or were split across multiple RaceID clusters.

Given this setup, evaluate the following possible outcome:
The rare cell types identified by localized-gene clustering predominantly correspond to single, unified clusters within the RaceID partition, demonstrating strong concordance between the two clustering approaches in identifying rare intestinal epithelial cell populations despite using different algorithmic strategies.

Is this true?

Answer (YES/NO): NO